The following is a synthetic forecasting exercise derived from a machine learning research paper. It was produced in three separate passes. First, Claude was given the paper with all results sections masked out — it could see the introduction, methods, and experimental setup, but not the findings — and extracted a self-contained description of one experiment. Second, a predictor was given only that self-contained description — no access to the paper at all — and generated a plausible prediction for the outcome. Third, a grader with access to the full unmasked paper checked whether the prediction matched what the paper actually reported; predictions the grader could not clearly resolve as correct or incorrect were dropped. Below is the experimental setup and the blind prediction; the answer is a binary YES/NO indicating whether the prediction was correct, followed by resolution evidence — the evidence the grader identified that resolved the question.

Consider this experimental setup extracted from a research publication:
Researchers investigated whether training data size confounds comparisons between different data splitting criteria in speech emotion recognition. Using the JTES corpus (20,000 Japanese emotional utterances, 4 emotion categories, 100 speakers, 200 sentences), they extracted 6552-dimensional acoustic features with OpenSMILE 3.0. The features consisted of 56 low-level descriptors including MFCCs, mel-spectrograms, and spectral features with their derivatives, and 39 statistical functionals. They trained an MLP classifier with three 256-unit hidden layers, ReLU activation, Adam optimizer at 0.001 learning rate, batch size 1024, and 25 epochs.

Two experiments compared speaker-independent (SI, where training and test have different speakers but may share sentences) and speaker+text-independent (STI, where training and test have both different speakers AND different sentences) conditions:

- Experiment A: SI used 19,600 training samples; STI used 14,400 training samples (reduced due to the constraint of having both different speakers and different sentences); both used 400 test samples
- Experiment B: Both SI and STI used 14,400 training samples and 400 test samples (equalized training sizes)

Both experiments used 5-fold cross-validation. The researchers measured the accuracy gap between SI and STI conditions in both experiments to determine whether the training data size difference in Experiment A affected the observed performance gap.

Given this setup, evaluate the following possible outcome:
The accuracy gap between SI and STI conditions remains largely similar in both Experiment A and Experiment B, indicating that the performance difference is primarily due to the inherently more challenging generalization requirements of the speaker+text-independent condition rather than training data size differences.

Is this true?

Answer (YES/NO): YES